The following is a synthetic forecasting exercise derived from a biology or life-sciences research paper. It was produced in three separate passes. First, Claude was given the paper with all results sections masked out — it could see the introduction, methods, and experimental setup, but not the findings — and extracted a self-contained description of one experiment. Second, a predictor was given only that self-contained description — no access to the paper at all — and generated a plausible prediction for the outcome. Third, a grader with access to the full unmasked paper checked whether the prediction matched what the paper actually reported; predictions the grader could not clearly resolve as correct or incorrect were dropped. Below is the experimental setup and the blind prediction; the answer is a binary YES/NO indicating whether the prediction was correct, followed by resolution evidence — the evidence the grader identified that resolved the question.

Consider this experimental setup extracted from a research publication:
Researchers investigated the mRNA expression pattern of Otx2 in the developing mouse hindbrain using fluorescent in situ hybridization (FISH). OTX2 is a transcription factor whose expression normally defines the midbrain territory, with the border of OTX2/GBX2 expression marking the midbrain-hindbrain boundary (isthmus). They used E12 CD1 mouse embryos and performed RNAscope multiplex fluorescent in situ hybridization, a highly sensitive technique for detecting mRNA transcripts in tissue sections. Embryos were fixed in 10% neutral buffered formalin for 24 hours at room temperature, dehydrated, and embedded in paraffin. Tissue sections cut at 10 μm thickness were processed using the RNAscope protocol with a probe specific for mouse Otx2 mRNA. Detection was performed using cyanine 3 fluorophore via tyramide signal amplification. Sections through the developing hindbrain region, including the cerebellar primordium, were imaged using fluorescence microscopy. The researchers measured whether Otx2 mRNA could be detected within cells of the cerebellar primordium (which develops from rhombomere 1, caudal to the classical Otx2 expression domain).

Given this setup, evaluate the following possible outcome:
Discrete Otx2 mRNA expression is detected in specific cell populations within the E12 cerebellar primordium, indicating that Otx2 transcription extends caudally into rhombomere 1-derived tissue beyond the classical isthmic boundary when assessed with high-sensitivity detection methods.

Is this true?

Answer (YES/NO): YES